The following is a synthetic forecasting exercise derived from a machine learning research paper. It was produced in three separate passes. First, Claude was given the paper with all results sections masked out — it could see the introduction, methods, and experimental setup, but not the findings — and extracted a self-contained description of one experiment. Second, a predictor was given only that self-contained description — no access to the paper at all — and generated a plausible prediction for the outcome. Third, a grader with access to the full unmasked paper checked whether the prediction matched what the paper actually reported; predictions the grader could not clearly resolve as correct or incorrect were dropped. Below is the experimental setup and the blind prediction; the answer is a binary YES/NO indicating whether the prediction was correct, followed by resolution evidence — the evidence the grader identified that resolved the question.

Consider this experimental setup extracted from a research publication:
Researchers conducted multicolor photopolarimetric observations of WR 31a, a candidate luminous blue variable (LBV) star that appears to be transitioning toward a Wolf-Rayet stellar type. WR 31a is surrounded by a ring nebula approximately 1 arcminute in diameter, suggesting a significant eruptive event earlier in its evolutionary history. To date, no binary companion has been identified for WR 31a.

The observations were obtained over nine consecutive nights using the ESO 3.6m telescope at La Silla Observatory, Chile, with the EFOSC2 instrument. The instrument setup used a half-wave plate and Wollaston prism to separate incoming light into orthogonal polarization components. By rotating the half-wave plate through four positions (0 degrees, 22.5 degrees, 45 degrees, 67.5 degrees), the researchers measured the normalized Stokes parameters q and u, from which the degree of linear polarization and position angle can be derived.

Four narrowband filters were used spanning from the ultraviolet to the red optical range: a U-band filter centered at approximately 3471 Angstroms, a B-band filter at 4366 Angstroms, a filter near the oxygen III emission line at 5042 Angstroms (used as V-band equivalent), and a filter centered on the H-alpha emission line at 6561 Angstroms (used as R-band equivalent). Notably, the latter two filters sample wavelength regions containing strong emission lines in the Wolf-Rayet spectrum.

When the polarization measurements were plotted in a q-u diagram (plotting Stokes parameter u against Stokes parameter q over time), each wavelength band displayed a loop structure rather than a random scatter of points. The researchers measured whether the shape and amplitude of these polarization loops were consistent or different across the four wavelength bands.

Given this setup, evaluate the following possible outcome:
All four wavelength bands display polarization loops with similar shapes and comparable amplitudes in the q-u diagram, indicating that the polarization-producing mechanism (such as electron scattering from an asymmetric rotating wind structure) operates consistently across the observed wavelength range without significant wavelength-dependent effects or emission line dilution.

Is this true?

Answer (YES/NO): YES